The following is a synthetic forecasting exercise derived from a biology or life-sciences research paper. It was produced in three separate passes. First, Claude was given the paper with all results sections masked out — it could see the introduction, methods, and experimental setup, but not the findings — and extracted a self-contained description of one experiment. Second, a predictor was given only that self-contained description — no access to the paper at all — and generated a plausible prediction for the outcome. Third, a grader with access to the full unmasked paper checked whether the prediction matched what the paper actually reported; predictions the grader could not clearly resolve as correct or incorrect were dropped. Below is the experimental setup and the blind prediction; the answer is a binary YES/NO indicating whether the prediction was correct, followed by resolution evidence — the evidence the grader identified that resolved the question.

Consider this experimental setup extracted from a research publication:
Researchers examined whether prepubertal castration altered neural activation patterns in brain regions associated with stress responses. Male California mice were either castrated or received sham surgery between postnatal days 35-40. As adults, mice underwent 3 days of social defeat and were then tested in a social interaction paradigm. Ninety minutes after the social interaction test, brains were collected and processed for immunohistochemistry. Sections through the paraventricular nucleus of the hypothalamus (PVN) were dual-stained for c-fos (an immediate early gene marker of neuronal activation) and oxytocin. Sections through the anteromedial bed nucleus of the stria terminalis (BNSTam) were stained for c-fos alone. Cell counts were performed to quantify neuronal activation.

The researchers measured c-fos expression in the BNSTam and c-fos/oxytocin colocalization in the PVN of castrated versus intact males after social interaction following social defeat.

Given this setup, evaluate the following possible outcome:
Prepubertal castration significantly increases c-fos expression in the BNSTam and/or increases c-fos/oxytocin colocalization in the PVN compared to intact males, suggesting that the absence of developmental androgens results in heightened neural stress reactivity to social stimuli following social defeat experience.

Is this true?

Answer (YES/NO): YES